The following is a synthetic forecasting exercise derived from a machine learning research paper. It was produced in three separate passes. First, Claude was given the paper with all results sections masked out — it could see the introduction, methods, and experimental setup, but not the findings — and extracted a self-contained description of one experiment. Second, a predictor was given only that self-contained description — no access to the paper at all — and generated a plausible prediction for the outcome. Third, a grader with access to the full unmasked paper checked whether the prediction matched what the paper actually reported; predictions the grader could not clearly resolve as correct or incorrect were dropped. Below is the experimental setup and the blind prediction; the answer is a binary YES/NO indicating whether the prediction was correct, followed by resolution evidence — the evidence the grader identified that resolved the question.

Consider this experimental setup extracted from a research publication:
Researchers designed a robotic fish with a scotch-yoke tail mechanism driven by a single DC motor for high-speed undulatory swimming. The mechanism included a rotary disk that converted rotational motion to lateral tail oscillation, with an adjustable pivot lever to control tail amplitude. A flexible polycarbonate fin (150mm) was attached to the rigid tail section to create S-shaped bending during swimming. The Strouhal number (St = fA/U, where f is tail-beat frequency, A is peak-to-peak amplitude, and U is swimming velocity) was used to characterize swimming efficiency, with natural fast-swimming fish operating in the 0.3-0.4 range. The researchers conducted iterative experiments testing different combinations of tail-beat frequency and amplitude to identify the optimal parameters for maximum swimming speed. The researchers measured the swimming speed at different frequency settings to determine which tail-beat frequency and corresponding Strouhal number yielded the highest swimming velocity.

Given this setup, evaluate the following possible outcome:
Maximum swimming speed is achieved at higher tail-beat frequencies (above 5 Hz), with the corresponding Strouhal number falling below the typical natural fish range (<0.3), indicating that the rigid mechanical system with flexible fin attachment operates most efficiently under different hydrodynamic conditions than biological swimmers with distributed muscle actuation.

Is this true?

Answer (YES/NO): NO